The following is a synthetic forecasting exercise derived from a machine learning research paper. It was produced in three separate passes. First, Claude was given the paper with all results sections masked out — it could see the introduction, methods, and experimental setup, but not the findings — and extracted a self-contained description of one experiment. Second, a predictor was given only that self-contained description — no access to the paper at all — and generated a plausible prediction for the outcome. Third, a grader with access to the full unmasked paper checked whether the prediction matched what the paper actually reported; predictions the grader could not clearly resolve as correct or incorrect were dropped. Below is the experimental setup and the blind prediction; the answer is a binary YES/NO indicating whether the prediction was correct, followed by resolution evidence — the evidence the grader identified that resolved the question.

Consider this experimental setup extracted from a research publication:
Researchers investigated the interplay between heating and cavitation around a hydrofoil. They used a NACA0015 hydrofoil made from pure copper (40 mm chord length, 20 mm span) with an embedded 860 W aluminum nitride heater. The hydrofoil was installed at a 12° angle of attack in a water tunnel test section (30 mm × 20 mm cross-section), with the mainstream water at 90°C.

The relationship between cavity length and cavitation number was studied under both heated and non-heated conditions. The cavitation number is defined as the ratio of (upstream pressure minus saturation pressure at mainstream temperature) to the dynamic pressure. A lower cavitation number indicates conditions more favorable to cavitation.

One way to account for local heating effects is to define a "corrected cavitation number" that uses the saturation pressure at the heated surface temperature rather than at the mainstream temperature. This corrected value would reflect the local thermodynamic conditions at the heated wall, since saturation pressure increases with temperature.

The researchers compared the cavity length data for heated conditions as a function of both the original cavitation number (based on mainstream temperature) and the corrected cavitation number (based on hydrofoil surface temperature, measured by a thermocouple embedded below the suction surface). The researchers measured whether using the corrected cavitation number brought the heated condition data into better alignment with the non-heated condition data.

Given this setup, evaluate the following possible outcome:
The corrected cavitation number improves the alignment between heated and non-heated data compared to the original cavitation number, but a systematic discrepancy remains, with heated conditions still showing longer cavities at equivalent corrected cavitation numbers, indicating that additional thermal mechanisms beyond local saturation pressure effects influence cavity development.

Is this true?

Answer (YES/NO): NO